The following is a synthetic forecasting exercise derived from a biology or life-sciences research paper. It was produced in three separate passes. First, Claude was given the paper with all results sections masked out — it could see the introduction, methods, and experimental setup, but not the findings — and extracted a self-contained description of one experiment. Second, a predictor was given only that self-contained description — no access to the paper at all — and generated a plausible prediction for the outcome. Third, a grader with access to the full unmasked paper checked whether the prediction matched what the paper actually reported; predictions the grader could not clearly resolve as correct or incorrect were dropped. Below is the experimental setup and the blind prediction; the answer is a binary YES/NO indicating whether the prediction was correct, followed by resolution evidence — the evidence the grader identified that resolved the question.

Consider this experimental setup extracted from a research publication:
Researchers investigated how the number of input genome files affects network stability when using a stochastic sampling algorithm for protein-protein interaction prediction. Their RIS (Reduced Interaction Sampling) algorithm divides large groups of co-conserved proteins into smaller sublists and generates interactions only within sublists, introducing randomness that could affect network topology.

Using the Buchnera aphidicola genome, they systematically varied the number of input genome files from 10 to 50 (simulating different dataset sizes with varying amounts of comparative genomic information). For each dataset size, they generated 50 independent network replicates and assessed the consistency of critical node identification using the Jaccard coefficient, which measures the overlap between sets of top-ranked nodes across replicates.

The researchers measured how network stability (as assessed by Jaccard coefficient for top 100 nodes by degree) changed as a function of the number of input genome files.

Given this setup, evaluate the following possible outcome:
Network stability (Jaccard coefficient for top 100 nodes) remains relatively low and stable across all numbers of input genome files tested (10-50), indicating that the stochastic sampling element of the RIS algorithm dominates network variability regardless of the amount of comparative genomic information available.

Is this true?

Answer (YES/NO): NO